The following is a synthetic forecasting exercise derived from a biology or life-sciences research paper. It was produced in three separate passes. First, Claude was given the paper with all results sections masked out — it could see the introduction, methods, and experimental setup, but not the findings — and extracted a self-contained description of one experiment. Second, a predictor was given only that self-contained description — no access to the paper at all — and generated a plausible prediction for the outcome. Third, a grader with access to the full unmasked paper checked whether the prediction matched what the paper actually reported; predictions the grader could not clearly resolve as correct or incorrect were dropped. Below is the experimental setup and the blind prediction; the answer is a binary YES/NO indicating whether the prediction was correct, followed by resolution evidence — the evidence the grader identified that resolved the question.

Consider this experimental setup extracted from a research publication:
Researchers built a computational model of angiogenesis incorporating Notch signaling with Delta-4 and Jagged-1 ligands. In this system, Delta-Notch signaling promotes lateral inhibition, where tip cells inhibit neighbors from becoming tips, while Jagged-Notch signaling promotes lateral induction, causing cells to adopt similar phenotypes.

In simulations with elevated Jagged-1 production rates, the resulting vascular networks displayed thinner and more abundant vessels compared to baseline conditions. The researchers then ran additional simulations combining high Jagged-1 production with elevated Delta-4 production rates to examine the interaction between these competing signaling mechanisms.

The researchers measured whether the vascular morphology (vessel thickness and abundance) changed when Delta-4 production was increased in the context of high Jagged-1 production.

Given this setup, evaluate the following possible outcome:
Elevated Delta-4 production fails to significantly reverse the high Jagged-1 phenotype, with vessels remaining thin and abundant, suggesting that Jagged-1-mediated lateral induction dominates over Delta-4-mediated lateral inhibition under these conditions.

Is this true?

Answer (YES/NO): NO